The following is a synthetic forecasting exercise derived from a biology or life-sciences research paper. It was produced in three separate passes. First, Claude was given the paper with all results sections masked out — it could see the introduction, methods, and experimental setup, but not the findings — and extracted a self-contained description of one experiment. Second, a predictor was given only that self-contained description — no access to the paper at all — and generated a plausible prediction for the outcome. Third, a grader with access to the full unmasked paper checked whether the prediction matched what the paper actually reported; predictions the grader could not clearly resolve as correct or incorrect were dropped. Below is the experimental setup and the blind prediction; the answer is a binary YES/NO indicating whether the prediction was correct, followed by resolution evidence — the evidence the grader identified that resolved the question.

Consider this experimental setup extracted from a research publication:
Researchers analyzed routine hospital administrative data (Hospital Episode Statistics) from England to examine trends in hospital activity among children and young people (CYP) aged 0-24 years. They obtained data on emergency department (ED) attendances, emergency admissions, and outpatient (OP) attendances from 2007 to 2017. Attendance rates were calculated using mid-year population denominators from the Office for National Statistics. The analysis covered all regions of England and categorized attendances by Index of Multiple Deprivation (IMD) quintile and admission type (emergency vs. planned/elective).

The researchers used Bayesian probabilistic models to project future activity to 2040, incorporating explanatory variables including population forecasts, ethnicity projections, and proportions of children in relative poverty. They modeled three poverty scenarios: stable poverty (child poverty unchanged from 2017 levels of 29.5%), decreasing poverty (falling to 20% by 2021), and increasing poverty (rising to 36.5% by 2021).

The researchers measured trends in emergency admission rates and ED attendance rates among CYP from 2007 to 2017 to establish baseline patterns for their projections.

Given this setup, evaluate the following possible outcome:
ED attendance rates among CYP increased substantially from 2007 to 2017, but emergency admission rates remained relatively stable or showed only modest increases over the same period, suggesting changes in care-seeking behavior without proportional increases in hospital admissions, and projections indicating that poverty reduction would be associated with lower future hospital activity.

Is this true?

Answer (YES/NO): NO